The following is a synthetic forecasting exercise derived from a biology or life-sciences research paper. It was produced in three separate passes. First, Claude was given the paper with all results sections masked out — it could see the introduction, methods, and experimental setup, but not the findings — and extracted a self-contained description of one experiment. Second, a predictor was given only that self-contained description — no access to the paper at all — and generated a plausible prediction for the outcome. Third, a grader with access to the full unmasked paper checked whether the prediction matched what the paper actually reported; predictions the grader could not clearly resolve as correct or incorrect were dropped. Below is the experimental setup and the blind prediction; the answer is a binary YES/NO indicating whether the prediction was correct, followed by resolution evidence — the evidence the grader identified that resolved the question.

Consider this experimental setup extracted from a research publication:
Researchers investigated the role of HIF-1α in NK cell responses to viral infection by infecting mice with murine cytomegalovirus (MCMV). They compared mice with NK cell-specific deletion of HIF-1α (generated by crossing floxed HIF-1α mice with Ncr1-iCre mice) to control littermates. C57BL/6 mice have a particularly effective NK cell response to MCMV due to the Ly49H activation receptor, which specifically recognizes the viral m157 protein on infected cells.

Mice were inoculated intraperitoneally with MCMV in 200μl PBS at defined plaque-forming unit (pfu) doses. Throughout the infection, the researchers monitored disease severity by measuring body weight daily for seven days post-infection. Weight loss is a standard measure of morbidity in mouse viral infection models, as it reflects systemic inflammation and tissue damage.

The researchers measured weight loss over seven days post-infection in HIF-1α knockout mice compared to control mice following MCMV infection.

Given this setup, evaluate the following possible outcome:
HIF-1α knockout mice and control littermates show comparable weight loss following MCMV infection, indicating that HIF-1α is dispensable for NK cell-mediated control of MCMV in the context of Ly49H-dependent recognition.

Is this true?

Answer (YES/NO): NO